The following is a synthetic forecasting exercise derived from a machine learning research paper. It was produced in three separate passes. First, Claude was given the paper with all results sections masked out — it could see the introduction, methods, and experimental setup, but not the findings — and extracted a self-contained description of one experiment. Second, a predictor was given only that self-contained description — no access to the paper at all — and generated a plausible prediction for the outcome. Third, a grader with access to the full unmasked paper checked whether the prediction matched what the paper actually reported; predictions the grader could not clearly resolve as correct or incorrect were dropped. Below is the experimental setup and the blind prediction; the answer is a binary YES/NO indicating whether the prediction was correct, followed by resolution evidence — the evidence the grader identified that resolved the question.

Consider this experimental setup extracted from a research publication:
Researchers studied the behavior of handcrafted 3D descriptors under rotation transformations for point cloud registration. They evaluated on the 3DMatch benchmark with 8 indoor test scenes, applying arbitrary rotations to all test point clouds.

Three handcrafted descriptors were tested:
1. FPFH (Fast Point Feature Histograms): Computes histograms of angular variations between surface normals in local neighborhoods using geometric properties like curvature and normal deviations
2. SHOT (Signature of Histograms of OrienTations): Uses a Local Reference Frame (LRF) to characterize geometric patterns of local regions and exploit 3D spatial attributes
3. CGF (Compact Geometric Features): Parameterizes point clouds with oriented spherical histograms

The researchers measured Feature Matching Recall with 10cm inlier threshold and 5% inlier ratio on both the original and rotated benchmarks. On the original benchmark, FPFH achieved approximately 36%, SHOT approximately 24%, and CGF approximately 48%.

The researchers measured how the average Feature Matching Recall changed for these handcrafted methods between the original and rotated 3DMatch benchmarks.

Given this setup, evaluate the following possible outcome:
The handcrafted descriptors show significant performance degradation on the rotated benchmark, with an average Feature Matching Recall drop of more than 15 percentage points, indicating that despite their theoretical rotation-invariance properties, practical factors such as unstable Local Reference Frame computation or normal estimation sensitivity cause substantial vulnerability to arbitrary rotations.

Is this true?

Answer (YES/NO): NO